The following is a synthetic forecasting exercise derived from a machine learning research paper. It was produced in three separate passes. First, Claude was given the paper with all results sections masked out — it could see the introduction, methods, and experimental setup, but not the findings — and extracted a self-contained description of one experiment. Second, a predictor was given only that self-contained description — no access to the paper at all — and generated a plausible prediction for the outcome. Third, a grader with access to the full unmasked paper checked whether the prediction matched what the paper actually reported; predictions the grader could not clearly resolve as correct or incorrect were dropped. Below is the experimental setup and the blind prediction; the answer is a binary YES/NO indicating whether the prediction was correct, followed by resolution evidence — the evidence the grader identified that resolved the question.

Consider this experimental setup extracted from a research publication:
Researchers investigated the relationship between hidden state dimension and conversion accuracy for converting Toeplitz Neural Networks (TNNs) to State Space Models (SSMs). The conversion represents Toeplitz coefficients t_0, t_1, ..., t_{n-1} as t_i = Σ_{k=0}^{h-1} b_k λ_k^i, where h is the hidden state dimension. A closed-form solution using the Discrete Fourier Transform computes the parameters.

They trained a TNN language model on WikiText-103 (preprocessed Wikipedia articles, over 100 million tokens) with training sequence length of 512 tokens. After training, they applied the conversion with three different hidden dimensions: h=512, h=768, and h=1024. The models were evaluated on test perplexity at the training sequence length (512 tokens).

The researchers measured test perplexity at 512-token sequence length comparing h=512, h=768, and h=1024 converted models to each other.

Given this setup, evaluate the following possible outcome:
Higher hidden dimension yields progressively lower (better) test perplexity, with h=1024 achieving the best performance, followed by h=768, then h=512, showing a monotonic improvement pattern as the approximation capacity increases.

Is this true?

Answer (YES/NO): NO